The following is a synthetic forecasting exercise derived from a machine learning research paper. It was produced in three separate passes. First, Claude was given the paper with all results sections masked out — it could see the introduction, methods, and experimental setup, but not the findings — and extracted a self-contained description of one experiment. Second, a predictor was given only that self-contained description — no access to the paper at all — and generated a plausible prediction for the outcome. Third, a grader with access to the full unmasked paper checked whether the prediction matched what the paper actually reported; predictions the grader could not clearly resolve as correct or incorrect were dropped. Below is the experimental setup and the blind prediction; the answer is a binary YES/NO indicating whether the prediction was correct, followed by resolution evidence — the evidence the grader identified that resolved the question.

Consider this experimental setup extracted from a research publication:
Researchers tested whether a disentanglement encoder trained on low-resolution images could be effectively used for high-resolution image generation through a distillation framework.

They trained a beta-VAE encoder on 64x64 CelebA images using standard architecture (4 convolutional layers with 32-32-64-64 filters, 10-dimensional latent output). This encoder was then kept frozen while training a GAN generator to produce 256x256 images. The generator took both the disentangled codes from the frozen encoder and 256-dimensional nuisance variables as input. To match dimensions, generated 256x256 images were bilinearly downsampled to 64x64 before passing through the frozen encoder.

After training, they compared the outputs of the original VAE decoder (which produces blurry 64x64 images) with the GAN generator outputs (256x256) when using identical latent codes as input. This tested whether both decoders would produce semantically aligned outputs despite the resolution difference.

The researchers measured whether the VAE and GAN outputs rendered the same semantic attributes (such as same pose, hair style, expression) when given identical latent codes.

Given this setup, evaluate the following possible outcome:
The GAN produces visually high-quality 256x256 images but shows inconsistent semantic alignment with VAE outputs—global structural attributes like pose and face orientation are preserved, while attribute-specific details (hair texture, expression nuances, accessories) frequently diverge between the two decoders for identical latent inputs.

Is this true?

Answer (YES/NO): NO